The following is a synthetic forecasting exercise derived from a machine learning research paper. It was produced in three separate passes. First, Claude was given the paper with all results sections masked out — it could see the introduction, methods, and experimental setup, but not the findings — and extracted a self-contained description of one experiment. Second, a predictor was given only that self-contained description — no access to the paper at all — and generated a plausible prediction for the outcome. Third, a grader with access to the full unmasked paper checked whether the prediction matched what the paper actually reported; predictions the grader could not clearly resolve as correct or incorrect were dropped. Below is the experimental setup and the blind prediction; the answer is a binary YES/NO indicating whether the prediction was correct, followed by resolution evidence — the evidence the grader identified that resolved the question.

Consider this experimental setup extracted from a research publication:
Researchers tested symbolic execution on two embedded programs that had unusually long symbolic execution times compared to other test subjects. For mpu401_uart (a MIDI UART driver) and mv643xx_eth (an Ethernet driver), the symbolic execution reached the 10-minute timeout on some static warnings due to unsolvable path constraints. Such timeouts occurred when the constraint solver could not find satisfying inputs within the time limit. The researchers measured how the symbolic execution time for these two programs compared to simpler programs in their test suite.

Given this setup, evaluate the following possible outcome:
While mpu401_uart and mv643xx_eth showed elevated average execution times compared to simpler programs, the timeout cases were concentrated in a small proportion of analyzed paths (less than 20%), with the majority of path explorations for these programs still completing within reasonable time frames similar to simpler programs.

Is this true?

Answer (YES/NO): NO